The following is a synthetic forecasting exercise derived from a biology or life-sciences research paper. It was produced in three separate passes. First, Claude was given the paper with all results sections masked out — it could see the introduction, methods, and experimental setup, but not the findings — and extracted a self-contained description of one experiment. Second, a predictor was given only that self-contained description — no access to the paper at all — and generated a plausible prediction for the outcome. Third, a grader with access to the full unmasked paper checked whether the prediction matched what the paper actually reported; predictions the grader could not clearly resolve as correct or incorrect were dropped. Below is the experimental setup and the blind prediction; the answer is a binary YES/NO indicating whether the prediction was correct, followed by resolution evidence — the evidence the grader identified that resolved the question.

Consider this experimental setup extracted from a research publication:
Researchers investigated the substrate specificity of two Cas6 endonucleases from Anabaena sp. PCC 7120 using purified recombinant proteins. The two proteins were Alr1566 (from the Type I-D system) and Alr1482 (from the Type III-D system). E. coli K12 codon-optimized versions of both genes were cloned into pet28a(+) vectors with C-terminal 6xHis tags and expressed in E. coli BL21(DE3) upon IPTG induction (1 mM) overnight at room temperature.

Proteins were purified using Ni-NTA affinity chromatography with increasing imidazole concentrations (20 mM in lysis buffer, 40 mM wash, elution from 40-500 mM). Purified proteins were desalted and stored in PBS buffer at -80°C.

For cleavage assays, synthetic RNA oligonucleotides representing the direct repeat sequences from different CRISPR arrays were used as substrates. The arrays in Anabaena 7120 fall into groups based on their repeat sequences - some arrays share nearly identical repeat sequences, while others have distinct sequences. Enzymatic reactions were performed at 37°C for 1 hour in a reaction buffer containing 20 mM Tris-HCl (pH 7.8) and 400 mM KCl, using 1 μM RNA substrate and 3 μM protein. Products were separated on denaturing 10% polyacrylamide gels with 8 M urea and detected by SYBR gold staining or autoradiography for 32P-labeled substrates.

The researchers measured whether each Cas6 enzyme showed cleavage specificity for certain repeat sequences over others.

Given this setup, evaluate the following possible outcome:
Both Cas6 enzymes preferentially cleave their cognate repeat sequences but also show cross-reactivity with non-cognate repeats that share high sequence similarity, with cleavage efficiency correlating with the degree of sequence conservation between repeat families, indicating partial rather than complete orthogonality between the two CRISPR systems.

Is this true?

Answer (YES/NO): NO